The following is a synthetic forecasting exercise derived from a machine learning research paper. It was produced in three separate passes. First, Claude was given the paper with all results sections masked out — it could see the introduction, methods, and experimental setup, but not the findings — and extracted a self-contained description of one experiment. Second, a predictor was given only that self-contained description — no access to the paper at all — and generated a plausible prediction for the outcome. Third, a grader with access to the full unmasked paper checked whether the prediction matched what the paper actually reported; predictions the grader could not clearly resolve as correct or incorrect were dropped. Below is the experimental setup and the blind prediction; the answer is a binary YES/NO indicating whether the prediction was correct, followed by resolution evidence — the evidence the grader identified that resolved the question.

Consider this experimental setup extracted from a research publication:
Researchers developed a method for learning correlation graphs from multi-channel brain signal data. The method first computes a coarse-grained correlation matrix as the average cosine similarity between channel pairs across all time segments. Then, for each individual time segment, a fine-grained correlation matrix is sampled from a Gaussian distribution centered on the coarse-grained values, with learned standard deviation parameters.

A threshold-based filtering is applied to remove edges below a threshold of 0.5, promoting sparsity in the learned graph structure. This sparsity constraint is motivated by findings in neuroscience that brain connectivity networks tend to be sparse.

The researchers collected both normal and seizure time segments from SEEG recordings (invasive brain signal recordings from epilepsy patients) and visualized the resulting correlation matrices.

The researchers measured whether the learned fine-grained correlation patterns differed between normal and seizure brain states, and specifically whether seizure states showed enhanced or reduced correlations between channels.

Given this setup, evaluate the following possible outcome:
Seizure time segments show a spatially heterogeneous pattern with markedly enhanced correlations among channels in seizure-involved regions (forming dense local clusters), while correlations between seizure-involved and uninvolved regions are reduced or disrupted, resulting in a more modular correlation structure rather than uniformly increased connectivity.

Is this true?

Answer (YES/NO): NO